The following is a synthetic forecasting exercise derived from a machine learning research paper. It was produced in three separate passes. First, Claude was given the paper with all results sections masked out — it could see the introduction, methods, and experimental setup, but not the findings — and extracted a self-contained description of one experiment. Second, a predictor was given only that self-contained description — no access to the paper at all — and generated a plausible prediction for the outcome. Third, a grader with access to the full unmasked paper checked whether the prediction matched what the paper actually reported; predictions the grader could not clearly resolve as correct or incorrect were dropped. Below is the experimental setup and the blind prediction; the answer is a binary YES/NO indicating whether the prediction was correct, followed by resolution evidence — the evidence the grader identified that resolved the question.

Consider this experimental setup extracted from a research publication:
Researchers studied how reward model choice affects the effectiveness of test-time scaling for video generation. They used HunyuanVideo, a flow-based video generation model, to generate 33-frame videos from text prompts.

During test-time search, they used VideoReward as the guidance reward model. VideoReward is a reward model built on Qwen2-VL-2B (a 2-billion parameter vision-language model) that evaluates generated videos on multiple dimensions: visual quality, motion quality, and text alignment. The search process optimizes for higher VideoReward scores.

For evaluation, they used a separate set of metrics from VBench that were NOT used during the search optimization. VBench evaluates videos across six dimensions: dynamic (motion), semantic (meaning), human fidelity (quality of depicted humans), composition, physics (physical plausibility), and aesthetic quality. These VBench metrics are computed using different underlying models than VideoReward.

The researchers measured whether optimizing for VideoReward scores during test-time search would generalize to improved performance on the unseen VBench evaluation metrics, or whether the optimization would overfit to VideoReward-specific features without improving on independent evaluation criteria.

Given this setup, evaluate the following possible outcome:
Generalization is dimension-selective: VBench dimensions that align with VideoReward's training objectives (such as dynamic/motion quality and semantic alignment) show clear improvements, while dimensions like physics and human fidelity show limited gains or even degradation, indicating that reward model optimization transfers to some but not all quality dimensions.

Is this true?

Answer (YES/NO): NO